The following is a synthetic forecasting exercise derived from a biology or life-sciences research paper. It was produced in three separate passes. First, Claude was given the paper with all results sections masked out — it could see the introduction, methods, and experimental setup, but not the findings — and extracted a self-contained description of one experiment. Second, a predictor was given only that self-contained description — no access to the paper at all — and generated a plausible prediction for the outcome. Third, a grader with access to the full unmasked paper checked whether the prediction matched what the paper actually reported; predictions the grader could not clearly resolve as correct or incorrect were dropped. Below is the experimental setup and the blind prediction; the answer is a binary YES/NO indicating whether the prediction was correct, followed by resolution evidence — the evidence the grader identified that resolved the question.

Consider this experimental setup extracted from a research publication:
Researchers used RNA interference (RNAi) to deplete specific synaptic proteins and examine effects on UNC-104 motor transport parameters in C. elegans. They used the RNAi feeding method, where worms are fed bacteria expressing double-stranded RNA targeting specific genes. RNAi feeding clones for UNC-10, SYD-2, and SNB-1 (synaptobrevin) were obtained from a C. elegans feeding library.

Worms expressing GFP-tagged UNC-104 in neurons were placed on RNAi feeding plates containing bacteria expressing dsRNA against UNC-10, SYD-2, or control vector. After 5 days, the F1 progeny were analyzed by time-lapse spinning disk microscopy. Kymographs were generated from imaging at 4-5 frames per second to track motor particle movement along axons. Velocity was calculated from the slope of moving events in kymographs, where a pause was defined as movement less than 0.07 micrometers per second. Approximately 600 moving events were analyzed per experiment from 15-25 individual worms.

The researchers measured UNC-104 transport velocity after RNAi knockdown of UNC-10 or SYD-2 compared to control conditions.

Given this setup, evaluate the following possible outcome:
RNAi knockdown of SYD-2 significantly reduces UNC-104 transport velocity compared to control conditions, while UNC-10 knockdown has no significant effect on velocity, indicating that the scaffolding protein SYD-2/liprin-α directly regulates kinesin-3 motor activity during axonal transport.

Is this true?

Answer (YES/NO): NO